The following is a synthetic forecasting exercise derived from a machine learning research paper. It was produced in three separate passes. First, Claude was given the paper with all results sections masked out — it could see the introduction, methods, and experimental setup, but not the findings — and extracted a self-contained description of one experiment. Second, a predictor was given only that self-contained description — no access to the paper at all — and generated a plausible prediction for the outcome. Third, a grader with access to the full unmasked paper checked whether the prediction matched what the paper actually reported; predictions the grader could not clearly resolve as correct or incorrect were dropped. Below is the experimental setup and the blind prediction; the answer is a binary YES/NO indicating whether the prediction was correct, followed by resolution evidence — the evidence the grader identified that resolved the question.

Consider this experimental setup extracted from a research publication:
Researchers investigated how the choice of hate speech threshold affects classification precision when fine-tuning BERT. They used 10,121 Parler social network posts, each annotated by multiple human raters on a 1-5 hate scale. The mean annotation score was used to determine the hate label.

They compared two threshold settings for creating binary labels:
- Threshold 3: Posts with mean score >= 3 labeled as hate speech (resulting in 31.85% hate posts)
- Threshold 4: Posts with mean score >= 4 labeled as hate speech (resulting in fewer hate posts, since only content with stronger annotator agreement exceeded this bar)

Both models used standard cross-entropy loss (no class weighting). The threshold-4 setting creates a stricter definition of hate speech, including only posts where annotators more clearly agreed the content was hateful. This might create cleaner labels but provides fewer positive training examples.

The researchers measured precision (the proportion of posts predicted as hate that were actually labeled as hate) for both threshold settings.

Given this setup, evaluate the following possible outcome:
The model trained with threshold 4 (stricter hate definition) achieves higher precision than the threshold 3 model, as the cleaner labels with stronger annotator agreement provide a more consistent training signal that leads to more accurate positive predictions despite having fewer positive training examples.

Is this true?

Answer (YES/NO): NO